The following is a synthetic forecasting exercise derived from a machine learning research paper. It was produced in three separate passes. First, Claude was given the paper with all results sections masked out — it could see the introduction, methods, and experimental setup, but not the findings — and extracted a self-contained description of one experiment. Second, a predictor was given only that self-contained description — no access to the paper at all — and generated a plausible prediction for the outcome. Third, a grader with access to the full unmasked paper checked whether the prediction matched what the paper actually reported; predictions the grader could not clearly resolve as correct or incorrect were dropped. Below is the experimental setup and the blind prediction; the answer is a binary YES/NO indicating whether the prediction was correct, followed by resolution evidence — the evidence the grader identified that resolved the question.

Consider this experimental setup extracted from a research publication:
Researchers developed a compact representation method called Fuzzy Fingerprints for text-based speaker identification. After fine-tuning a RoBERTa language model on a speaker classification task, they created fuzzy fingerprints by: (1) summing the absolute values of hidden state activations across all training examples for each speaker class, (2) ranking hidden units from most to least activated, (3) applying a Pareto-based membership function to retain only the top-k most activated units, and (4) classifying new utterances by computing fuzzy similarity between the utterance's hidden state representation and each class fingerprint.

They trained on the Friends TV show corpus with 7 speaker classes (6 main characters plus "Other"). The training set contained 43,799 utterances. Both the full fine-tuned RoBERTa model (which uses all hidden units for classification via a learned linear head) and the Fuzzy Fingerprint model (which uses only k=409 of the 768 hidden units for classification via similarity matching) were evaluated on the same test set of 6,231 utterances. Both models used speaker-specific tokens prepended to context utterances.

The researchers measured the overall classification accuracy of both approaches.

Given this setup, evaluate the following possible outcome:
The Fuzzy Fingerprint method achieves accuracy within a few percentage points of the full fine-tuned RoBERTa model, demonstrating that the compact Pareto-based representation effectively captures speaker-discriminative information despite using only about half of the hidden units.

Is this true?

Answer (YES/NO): YES